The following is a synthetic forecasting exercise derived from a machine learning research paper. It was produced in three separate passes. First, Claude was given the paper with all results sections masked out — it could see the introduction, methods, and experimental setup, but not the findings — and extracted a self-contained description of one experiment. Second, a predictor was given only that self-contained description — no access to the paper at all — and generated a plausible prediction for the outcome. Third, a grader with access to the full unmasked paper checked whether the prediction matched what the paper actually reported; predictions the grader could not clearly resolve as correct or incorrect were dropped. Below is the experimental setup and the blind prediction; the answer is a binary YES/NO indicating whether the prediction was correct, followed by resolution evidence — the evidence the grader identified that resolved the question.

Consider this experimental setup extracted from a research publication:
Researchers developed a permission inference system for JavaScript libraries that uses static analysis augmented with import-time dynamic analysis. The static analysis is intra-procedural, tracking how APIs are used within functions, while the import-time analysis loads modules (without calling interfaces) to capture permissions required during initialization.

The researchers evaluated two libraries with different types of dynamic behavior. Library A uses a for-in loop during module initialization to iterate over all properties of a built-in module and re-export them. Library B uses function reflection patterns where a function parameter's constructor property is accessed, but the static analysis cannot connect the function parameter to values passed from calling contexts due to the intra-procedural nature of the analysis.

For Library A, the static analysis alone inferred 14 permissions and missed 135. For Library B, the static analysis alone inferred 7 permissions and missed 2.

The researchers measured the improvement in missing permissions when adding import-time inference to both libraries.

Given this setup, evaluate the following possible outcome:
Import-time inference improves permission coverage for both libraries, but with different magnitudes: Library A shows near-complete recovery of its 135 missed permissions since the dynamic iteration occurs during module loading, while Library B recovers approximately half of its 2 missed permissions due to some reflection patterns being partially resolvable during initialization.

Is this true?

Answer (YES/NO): NO